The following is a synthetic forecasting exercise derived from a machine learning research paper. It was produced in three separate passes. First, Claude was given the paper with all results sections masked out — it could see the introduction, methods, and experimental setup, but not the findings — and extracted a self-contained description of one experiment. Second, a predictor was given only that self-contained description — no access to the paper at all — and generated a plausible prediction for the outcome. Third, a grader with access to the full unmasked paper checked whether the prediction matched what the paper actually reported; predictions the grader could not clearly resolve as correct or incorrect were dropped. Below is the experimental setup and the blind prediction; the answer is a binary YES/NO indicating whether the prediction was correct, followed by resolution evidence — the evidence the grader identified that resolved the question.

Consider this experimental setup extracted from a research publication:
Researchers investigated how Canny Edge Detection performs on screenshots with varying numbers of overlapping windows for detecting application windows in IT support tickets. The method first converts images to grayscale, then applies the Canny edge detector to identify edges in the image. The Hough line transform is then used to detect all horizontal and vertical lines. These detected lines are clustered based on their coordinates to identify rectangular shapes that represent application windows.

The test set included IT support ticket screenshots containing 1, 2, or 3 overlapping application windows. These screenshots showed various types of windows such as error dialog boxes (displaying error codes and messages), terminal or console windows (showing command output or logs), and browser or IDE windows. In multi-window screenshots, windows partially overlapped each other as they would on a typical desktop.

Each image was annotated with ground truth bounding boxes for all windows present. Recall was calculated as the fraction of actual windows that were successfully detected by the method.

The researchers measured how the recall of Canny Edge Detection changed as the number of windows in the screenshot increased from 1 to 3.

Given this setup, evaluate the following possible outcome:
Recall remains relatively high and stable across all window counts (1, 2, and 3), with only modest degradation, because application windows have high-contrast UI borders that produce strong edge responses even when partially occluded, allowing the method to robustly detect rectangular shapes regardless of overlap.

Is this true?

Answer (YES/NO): NO